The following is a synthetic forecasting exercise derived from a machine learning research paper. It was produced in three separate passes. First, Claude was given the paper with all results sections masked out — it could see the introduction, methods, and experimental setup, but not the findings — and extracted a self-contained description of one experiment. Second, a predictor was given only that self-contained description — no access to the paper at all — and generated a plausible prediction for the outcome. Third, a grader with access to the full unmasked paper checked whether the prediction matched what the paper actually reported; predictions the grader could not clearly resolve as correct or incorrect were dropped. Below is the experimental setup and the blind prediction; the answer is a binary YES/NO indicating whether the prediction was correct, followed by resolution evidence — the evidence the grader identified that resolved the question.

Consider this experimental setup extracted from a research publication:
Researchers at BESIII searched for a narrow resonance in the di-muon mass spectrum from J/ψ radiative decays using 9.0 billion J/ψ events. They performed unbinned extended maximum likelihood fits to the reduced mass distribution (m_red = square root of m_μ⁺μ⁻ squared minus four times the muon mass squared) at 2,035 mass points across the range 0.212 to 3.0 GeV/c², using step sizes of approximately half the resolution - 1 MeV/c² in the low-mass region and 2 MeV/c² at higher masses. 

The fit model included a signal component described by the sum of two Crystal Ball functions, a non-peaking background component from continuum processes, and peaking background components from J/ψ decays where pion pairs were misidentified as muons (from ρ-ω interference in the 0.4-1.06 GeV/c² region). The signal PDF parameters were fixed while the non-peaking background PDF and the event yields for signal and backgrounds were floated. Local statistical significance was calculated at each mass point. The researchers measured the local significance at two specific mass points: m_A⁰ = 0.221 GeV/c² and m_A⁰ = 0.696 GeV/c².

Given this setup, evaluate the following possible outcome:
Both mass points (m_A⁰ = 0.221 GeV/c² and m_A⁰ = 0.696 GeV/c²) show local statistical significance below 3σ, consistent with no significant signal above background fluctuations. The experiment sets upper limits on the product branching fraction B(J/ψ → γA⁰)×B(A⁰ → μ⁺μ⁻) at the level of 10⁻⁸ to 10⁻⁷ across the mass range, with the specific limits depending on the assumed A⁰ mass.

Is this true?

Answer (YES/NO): NO